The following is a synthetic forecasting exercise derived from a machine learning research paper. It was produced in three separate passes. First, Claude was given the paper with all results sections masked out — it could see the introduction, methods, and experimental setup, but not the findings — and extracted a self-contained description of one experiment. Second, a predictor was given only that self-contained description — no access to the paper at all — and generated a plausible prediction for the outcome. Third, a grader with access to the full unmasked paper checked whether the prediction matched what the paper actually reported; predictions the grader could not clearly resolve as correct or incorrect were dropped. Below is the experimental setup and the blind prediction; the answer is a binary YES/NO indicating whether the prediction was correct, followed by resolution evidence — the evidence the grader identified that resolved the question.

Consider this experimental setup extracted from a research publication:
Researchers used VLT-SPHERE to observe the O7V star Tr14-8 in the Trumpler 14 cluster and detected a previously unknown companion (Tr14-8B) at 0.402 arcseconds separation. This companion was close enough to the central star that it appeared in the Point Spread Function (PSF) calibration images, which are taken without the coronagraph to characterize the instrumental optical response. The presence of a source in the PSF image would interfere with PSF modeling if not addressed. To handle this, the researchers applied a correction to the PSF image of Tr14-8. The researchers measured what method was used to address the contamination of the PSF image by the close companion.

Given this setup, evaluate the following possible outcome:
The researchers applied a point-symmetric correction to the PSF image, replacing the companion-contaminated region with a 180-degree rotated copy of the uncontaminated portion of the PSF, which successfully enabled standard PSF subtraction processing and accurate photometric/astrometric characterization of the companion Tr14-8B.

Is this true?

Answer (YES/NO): NO